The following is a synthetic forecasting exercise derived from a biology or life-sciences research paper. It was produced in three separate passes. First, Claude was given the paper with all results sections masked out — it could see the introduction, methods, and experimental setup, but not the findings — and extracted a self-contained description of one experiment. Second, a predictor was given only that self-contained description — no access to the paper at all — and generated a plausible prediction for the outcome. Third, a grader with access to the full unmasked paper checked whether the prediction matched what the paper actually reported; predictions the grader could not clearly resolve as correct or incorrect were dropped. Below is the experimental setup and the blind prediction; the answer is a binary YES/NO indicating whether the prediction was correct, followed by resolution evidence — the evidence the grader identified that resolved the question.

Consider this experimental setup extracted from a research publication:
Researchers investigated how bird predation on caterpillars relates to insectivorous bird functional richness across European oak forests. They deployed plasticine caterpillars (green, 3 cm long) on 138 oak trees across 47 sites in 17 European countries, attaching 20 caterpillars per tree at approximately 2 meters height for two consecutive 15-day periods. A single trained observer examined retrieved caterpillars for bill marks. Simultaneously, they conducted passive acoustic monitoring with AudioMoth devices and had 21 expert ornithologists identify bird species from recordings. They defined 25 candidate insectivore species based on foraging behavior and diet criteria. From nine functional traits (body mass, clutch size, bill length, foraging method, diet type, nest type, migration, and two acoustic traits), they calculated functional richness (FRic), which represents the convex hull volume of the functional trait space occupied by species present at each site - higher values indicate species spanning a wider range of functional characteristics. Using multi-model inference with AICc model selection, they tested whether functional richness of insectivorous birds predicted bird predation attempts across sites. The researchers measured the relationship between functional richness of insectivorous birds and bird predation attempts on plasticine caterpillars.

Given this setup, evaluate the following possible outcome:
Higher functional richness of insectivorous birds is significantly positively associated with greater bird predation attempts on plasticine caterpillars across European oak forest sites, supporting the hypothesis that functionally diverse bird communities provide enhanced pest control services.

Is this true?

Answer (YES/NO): NO